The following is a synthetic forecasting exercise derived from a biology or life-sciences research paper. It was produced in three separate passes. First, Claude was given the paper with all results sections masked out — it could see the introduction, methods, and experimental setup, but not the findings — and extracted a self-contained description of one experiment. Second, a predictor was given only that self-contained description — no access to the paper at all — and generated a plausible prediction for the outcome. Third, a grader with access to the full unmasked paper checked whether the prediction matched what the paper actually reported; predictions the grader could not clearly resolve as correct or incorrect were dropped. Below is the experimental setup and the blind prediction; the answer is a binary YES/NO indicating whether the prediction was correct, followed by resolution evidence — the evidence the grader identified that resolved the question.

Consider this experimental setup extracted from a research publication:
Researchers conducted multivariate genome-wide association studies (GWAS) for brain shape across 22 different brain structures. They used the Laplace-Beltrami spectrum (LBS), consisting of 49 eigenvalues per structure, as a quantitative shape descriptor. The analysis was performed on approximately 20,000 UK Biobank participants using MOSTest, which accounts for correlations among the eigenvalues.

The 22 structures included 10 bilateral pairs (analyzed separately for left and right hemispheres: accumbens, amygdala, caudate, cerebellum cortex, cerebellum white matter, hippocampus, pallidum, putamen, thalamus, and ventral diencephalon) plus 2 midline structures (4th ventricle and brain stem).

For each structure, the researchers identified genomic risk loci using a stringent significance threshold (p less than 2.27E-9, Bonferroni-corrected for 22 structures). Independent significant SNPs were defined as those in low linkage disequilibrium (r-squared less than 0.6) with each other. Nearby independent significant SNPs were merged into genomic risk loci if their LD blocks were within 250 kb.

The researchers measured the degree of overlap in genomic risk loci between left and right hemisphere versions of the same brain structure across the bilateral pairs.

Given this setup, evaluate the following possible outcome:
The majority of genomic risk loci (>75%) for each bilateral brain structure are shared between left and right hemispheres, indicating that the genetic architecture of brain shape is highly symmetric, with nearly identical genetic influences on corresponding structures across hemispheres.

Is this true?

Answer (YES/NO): YES